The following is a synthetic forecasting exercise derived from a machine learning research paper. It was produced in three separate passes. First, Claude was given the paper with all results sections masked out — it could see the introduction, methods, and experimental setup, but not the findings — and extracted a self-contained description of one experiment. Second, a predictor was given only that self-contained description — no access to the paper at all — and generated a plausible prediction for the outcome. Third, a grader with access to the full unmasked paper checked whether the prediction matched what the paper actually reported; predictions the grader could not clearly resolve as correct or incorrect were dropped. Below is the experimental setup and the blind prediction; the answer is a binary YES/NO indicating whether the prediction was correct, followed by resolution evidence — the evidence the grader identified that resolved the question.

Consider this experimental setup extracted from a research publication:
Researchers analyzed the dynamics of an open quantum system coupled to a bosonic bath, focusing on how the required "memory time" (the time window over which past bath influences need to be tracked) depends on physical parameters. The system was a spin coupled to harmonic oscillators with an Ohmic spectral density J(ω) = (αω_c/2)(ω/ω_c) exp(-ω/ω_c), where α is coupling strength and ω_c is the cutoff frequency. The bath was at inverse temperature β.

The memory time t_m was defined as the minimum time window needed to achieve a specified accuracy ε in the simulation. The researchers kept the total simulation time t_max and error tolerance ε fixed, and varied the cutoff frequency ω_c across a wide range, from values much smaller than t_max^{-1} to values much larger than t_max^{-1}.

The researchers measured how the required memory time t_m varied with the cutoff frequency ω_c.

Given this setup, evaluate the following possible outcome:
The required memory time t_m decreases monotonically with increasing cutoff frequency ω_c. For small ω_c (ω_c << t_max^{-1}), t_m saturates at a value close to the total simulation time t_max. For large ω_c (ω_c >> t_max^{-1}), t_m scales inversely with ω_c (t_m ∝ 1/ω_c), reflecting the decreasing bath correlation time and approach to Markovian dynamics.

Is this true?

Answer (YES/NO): NO